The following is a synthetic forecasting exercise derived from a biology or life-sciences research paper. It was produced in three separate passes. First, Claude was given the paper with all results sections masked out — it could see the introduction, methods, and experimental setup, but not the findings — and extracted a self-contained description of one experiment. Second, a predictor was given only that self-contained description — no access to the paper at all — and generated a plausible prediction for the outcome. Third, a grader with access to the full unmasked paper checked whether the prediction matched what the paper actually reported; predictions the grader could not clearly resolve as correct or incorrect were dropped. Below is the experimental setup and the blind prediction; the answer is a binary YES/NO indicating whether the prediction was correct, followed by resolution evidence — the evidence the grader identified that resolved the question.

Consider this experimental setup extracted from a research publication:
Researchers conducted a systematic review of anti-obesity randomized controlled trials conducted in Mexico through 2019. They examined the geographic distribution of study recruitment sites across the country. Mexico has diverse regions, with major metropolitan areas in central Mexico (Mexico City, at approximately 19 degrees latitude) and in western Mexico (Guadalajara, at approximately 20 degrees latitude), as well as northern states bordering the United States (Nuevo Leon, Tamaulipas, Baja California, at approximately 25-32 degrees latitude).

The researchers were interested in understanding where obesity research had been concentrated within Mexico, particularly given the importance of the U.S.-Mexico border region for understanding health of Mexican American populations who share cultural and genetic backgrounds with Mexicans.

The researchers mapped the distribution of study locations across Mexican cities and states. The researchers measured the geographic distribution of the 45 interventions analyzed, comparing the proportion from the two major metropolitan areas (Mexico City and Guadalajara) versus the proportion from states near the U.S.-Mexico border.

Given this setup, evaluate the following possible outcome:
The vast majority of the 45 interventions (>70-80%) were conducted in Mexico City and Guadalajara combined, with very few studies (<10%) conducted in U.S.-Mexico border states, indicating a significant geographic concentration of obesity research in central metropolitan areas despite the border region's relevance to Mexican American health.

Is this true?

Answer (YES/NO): NO